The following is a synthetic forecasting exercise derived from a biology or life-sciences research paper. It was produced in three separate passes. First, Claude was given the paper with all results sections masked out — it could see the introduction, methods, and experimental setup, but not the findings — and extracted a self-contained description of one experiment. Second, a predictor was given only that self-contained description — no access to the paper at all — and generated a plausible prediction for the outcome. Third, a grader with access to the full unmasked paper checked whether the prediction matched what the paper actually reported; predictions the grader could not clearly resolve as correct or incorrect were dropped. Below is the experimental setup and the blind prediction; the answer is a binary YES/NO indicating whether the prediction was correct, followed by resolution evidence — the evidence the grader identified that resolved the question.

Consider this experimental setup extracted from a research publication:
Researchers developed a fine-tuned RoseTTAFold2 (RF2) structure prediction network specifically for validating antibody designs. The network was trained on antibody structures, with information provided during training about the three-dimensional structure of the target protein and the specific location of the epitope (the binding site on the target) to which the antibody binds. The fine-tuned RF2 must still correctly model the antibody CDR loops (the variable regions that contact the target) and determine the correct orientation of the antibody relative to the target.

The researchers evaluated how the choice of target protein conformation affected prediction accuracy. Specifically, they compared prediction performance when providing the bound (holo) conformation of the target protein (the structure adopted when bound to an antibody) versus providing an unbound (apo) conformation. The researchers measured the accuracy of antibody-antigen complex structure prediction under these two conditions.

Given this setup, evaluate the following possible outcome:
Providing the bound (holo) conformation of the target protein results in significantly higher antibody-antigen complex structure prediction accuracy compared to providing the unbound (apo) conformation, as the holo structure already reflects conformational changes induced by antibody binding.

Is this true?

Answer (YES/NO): YES